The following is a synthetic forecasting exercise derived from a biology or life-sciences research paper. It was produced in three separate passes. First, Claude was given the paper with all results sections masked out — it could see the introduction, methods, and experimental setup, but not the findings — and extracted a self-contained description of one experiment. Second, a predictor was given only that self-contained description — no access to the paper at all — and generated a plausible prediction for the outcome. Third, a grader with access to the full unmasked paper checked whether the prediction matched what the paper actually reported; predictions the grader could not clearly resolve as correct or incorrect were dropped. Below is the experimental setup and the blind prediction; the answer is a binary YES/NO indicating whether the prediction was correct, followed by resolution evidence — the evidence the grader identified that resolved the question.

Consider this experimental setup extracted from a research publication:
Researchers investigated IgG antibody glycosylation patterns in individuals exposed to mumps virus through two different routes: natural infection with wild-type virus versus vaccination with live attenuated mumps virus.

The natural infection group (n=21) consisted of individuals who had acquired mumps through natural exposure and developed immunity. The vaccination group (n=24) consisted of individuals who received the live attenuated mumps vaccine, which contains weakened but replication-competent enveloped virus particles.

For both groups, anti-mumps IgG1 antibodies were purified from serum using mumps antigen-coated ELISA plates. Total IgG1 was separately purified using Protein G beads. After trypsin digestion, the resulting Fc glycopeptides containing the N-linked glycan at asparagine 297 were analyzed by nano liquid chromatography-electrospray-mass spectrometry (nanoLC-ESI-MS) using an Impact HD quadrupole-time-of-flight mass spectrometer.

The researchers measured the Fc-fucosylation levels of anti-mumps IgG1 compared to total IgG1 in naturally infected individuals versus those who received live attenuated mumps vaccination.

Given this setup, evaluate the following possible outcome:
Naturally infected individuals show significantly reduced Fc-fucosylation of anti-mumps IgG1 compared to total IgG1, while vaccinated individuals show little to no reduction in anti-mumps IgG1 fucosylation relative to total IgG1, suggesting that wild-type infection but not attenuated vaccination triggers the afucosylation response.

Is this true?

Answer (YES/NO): NO